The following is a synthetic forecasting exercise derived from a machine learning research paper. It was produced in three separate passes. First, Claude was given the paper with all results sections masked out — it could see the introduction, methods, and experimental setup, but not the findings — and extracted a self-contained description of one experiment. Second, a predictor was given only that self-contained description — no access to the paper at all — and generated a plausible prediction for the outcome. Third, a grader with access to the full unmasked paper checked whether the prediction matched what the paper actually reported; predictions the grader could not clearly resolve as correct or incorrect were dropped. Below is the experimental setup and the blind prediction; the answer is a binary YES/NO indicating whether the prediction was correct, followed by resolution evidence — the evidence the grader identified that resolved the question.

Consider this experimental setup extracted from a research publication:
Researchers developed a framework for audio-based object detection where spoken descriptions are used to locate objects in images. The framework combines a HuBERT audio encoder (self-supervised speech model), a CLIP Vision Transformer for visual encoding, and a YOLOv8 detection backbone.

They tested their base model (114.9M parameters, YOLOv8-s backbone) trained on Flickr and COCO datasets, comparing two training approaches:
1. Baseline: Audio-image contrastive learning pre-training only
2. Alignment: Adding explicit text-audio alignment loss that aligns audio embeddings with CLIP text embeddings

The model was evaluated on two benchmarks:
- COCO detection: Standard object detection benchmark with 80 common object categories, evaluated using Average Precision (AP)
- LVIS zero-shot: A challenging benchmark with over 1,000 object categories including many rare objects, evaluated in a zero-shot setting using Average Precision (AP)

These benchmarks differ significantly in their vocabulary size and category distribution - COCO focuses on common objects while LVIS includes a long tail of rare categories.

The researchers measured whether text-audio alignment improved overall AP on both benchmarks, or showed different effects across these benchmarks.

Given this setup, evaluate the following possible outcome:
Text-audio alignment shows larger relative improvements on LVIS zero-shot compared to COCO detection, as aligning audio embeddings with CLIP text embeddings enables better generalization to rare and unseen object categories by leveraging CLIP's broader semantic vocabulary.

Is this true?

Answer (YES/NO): YES